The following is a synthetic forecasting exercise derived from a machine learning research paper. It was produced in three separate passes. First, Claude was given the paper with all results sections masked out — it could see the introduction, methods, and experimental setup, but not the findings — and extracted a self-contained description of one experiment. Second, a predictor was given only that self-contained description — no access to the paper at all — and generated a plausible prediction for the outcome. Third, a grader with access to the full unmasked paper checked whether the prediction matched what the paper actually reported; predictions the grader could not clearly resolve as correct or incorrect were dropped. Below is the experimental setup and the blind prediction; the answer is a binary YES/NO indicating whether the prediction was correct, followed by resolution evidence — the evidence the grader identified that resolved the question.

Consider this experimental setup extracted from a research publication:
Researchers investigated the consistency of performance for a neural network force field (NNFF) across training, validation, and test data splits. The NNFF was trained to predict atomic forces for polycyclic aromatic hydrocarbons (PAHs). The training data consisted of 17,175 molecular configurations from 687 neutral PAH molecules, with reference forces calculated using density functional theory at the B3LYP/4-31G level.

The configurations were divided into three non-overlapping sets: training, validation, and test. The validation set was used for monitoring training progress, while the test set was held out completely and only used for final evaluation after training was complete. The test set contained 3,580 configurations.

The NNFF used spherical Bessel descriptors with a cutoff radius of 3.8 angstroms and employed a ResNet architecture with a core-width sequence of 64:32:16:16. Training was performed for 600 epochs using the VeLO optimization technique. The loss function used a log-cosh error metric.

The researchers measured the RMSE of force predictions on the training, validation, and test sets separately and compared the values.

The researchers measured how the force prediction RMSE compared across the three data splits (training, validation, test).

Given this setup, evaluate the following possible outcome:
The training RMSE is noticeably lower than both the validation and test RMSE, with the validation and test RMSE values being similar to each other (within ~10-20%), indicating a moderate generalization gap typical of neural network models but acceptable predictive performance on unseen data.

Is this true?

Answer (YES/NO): NO